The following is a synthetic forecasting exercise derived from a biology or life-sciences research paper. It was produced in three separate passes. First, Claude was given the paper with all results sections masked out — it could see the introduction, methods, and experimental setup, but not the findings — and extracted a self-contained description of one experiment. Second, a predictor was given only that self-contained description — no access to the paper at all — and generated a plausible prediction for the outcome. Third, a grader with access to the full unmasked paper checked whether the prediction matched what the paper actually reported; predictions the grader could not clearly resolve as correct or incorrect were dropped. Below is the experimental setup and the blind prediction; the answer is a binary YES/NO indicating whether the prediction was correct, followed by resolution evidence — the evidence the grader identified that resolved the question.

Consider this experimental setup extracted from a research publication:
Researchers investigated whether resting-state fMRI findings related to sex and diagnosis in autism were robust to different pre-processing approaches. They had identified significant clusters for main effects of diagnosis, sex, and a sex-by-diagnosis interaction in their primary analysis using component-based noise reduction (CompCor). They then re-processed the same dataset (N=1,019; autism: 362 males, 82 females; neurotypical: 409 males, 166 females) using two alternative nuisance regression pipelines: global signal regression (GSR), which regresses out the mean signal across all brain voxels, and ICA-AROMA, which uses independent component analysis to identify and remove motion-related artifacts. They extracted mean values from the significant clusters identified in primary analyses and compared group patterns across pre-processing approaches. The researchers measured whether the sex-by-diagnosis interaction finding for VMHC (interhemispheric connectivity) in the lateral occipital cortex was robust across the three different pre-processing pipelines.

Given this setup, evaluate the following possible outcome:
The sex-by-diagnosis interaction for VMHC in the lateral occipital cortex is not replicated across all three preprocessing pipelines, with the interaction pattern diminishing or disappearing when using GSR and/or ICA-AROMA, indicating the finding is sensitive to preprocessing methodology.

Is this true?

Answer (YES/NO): NO